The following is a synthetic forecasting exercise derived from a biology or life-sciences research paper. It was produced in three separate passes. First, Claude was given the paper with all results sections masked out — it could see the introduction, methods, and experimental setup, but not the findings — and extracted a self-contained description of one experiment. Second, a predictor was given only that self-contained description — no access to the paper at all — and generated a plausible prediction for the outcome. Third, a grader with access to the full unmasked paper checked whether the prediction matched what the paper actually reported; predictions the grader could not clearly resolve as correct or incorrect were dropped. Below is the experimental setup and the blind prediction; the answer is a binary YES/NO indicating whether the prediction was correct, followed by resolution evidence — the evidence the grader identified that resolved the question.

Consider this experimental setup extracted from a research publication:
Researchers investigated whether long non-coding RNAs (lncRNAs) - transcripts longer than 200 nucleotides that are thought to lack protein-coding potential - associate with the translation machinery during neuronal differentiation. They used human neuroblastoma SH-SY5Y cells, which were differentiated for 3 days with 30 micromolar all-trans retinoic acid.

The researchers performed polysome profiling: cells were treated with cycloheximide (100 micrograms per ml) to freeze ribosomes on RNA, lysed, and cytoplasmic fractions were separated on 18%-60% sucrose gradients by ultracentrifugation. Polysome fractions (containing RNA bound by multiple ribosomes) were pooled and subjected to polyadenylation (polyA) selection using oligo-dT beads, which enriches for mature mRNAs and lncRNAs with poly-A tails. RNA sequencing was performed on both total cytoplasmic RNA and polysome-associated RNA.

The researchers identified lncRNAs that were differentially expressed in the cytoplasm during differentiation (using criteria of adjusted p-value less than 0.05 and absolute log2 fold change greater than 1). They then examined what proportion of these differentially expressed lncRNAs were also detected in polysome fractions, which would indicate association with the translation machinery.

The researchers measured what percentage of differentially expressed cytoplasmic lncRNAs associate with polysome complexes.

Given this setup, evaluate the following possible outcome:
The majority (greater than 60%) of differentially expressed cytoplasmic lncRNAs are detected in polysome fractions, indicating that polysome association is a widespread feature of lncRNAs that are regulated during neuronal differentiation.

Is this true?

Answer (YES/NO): NO